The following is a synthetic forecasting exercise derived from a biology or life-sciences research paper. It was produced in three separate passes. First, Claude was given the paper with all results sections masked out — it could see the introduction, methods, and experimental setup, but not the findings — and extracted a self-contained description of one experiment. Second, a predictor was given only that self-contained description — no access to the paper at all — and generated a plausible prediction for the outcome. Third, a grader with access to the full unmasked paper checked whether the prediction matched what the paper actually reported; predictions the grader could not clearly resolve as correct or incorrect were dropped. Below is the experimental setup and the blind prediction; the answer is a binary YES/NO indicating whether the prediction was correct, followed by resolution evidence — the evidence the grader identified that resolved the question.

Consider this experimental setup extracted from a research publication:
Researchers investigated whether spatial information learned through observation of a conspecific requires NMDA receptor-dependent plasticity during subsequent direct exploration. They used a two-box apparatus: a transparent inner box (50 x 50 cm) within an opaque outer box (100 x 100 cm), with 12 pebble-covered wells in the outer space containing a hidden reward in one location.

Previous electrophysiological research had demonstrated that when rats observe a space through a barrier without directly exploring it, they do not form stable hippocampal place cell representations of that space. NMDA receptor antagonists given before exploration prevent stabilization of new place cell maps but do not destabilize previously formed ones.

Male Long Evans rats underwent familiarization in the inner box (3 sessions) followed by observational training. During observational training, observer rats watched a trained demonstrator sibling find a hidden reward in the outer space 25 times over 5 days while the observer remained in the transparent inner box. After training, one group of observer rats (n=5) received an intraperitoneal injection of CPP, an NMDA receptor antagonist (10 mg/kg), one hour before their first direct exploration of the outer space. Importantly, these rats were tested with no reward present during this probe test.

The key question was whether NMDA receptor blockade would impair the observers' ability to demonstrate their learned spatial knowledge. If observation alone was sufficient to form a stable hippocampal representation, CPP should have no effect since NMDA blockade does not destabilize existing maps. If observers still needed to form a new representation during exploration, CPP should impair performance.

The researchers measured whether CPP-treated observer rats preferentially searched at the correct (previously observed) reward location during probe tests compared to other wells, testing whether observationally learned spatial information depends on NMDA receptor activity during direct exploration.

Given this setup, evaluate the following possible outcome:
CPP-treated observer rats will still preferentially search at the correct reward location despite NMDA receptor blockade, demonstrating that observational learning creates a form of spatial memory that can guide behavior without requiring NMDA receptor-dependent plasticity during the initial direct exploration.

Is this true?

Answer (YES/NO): YES